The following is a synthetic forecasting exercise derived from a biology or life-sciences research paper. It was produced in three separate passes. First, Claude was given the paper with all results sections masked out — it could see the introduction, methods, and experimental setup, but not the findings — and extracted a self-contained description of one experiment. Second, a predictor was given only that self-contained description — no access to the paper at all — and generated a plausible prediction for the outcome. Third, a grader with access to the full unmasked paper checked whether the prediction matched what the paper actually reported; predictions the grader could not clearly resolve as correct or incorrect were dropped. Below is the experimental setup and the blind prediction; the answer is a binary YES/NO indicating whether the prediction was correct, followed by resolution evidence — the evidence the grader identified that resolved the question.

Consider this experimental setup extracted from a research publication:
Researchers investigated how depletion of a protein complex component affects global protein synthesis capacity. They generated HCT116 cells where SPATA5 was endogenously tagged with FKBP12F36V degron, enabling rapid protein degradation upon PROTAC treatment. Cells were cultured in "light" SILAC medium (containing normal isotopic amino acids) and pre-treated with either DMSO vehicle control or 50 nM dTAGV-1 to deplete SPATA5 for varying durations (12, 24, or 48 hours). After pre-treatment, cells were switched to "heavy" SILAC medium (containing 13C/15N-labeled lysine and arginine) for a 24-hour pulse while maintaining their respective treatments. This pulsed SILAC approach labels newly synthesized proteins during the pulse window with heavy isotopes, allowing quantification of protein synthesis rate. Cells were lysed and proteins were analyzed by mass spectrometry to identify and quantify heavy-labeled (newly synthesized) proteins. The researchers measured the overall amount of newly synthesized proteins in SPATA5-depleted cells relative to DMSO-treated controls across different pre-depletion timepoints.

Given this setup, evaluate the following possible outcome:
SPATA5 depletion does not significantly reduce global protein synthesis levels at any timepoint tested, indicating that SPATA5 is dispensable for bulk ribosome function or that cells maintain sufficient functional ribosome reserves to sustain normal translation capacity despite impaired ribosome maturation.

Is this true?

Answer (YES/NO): NO